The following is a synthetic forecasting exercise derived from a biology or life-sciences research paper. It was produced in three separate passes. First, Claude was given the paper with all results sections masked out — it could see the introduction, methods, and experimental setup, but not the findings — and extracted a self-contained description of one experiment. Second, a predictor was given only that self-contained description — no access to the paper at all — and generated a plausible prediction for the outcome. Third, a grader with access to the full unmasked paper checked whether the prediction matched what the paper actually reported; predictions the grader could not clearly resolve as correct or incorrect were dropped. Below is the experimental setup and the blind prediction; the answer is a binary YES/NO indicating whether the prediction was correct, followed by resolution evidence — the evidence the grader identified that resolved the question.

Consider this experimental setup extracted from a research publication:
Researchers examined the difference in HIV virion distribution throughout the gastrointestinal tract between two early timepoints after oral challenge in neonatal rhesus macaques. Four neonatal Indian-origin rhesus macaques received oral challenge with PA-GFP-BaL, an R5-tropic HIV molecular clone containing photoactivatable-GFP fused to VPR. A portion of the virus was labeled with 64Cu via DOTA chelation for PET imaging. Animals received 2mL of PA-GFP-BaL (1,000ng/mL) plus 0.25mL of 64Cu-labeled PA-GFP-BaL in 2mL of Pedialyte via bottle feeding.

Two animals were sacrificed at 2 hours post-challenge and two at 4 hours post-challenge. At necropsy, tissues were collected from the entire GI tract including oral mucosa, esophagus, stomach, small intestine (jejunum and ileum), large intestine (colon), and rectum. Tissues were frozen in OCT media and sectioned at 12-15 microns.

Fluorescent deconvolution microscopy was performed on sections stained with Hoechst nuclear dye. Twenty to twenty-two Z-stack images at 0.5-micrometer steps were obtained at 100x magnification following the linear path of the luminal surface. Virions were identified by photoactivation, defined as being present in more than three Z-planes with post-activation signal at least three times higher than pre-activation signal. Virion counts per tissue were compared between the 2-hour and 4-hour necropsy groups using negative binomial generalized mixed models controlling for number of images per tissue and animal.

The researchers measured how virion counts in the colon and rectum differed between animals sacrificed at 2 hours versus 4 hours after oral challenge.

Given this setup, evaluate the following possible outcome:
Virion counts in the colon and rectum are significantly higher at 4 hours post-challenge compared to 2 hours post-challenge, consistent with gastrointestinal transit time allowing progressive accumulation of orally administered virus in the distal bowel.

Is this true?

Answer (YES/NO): YES